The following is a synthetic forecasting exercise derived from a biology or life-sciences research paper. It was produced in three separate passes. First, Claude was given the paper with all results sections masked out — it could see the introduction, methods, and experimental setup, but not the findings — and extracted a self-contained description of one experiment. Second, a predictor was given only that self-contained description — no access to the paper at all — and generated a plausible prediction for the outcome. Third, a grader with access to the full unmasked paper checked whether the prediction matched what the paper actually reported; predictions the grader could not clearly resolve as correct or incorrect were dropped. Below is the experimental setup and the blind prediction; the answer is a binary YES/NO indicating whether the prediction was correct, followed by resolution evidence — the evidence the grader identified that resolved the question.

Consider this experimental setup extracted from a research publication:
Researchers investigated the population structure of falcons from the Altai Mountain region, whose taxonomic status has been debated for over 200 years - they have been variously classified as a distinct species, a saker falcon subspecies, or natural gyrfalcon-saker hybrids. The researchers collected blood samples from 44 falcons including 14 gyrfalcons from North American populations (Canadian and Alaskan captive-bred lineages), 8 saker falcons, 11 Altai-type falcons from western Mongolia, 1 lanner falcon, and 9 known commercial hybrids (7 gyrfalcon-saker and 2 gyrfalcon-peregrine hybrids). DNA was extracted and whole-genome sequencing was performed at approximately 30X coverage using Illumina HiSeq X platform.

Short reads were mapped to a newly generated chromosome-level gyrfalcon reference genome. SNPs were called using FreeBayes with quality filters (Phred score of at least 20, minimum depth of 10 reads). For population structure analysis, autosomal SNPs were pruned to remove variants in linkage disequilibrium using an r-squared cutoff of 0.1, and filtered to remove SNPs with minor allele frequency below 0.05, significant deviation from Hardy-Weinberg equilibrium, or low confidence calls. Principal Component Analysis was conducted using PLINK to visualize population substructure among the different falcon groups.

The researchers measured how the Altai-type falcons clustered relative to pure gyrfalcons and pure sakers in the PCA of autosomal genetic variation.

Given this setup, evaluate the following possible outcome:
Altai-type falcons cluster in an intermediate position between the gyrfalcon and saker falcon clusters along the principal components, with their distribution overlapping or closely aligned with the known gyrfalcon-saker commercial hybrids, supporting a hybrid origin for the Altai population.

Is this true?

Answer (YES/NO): NO